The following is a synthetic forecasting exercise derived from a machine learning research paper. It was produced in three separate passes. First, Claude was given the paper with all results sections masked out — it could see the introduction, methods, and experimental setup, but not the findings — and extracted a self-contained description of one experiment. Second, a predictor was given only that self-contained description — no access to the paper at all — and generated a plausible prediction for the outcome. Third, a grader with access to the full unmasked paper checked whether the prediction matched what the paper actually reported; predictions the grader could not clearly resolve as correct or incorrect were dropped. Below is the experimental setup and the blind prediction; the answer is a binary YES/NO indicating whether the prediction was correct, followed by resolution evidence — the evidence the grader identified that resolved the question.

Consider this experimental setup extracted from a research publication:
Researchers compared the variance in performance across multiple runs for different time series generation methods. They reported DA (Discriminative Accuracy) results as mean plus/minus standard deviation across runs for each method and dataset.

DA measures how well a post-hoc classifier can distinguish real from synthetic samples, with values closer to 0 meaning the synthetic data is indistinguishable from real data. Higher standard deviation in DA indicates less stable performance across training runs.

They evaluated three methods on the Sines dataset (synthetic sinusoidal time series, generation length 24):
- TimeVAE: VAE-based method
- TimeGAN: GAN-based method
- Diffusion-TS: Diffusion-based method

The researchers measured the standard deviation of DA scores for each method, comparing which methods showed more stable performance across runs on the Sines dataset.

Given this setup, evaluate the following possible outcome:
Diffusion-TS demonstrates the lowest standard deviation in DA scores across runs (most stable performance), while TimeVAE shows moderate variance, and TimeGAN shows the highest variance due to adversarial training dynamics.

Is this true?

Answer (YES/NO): NO